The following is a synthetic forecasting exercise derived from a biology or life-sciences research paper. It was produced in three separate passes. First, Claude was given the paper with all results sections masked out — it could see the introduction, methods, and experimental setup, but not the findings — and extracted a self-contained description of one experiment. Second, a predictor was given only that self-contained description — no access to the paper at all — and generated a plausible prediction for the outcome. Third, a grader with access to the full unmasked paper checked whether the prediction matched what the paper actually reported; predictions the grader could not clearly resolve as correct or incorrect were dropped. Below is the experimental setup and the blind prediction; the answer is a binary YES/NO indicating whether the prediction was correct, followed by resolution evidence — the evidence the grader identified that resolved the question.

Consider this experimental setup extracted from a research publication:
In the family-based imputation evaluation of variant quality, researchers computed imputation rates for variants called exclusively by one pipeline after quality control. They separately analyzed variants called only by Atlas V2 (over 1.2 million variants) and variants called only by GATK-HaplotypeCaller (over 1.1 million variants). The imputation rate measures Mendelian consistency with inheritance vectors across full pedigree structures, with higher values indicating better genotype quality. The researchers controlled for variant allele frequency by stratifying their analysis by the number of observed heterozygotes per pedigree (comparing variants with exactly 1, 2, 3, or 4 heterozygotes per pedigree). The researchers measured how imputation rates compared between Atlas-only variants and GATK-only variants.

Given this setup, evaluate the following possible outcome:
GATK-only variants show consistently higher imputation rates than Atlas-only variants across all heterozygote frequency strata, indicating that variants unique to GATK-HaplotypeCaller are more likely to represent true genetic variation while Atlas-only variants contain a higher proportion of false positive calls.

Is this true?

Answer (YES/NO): NO